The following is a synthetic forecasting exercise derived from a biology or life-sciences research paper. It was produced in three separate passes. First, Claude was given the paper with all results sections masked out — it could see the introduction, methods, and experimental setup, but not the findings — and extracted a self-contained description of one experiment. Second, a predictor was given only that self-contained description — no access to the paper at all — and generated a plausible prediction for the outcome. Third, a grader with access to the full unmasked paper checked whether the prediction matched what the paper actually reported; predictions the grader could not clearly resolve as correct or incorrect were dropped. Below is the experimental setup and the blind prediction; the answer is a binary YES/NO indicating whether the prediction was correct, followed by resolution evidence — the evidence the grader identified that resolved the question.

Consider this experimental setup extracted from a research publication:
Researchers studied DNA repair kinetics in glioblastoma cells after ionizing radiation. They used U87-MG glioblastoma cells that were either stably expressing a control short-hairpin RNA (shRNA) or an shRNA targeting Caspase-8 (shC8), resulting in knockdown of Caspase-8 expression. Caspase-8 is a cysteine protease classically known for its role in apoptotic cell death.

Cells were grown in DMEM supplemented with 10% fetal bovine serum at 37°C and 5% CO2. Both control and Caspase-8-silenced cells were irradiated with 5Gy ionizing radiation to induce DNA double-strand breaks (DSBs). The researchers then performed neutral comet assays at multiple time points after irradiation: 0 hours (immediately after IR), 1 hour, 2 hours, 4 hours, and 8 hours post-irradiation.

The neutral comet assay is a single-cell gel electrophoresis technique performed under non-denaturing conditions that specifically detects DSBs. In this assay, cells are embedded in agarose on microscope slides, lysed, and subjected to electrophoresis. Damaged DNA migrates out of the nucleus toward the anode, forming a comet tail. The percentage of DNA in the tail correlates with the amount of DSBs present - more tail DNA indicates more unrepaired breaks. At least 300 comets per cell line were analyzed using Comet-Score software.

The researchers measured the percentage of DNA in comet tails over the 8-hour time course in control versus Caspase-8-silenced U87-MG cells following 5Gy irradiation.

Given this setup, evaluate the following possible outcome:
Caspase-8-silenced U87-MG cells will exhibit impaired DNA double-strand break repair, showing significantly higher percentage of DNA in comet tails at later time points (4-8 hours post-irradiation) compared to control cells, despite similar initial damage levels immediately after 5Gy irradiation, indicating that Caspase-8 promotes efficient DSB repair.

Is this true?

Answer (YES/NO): NO